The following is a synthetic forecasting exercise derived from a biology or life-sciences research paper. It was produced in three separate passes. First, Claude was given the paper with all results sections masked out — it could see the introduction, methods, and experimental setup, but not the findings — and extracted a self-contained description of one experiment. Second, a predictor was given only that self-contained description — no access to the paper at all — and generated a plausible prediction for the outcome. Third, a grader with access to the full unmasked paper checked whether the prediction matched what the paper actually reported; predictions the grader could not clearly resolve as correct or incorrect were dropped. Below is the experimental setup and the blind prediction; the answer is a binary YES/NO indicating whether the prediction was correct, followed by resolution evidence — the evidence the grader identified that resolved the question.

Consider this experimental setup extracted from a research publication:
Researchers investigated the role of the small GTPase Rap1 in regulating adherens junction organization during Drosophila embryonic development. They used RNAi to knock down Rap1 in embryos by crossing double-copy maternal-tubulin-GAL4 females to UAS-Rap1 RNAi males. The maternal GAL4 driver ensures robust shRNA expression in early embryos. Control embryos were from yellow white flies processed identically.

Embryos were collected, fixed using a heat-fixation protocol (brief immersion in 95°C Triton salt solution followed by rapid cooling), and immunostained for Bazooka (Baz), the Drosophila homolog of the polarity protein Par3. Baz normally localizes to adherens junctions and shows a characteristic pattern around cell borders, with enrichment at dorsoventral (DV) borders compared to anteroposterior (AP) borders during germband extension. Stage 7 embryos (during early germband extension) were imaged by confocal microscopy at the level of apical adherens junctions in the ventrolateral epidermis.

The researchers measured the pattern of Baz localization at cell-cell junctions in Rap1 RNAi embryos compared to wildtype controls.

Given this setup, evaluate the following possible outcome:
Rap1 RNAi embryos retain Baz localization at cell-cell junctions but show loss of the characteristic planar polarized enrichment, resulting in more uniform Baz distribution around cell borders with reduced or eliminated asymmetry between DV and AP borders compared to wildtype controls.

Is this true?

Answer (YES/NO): NO